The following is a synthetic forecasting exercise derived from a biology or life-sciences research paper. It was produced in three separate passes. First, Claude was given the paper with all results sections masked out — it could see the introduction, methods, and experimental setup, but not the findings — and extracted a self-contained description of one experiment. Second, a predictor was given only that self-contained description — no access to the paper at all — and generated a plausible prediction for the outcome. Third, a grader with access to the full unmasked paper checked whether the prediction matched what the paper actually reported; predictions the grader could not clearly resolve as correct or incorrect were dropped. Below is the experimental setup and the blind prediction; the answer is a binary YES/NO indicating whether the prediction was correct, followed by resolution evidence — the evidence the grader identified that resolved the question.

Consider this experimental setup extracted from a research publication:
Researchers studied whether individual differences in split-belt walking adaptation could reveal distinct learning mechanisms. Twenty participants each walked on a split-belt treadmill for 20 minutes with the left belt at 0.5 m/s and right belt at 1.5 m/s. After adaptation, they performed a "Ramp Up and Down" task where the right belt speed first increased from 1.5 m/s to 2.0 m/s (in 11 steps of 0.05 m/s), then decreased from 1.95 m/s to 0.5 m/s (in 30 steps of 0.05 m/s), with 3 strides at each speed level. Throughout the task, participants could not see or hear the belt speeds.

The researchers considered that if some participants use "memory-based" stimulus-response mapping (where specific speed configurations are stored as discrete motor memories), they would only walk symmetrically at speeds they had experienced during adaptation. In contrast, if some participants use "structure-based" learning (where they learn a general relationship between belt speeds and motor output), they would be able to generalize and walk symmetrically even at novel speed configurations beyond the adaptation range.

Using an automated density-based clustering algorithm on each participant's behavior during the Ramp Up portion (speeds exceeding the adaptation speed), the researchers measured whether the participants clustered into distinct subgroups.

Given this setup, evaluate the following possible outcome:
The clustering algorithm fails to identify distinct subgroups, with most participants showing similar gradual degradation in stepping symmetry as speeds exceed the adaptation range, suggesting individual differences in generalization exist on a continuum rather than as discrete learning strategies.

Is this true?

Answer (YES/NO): NO